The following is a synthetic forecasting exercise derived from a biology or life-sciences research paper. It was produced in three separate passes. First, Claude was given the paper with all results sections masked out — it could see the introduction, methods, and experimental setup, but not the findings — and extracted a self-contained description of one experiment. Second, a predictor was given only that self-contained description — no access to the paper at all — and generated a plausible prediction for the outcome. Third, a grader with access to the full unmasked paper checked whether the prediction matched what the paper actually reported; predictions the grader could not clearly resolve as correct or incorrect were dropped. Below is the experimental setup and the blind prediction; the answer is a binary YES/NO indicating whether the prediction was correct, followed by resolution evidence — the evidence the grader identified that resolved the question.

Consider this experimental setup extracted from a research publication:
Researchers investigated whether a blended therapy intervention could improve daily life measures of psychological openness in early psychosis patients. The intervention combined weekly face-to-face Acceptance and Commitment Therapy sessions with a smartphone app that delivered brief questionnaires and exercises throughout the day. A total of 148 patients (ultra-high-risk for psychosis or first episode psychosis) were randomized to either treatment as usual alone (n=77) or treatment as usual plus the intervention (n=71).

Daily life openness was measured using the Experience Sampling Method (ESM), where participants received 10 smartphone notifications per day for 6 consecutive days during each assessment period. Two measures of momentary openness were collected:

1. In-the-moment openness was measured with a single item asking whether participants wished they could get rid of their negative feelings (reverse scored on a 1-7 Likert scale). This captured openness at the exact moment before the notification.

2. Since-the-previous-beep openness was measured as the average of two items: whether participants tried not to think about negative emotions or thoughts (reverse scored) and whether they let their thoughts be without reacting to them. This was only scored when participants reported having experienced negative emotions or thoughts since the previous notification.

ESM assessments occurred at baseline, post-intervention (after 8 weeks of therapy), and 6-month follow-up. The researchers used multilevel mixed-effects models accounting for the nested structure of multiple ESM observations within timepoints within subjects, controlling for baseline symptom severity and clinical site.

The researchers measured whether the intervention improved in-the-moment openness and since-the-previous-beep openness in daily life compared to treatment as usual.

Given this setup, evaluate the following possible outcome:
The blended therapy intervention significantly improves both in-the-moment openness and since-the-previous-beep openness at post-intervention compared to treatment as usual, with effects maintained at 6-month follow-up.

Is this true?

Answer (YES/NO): NO